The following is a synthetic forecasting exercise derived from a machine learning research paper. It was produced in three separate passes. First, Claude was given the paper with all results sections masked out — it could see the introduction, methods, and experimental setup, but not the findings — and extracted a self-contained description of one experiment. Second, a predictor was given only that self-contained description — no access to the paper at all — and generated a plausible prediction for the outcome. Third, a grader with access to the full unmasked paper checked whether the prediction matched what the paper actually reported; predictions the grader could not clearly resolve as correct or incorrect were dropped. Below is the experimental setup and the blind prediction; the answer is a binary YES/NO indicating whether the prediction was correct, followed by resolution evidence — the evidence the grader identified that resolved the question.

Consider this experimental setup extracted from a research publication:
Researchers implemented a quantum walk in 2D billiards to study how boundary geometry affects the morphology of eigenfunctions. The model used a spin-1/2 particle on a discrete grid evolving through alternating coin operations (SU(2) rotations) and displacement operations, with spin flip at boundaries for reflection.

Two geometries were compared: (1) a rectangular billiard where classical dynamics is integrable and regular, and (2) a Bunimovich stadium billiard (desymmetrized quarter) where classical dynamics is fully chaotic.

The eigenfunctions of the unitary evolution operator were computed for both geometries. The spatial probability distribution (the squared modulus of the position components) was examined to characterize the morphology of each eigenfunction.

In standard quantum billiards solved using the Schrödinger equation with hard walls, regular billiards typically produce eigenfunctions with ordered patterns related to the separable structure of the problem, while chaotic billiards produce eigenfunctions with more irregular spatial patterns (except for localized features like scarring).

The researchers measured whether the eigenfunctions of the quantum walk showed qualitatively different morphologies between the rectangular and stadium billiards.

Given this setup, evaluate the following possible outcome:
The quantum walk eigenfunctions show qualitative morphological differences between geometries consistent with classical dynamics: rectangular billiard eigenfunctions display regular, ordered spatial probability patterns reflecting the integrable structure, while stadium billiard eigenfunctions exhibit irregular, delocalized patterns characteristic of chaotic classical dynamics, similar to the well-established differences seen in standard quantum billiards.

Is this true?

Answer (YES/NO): NO